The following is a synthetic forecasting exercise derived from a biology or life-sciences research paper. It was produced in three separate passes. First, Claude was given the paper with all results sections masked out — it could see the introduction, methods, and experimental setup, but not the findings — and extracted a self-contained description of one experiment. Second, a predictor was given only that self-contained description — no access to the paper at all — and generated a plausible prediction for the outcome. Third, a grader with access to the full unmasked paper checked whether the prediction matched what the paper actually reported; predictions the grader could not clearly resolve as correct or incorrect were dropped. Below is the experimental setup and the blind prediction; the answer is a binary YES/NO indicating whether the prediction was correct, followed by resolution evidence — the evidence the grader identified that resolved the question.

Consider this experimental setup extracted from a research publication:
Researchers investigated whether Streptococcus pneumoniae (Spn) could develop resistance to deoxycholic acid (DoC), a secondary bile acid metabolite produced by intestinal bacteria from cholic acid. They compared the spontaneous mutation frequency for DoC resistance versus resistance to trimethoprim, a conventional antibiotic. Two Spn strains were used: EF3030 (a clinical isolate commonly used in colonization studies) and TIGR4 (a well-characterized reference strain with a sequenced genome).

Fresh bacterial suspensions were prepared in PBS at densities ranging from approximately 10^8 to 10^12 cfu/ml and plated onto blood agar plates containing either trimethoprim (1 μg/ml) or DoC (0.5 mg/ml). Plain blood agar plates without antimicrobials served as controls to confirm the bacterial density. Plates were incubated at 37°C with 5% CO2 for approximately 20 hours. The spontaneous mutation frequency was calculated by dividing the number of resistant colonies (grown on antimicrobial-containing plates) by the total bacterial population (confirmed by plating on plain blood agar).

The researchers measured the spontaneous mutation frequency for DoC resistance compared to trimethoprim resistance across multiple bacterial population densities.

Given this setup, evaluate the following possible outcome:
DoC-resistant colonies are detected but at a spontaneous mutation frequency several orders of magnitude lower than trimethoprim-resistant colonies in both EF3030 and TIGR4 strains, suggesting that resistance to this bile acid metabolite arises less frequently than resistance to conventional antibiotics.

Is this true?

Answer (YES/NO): NO